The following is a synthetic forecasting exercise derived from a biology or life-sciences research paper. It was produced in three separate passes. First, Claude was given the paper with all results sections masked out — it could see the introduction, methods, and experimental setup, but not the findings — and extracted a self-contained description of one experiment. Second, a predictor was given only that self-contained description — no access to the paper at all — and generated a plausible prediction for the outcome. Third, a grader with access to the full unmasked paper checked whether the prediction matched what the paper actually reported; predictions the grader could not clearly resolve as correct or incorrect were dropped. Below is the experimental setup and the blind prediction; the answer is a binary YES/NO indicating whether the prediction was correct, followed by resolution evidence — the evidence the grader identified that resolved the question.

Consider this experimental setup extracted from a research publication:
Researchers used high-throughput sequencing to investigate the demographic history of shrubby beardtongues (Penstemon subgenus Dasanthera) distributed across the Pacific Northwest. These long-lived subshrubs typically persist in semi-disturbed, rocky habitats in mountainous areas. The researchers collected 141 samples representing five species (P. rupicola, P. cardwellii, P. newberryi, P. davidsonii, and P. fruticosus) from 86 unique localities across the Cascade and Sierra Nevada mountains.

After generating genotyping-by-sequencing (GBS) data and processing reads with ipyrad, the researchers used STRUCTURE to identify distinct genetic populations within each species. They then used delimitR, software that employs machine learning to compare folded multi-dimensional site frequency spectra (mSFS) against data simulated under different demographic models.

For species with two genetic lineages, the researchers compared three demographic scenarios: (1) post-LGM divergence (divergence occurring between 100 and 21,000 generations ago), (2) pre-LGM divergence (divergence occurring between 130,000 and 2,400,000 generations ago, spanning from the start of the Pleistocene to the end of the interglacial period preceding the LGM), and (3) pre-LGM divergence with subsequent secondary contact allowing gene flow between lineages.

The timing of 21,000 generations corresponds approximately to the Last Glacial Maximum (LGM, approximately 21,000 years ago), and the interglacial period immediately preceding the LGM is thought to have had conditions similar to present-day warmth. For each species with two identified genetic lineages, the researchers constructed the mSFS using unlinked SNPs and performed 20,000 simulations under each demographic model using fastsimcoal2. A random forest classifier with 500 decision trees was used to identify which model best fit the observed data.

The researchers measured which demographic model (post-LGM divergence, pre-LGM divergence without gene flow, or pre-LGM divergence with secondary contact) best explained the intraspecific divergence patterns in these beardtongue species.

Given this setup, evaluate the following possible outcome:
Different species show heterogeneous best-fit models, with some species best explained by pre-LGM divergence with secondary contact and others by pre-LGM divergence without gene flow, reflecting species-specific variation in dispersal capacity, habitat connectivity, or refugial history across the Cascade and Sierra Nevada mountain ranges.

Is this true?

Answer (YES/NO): NO